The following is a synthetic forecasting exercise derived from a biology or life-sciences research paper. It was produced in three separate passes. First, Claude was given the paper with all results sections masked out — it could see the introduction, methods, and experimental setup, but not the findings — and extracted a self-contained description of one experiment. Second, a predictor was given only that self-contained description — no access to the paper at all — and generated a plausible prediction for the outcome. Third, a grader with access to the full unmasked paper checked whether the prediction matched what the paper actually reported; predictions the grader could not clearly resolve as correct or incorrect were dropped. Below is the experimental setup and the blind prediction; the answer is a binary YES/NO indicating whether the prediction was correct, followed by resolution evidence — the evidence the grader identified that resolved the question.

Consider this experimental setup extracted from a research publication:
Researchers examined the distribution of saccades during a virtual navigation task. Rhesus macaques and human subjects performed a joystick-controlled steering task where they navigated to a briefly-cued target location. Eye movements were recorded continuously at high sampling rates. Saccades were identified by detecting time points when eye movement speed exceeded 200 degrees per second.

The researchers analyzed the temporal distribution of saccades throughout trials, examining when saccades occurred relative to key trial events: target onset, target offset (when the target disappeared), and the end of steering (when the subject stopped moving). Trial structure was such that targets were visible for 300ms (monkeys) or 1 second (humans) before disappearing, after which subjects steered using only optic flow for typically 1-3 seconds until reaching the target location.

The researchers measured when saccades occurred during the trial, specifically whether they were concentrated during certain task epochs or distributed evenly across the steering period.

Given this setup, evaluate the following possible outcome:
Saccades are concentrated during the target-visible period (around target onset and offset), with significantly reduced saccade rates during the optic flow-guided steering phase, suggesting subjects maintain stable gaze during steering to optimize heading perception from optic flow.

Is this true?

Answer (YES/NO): YES